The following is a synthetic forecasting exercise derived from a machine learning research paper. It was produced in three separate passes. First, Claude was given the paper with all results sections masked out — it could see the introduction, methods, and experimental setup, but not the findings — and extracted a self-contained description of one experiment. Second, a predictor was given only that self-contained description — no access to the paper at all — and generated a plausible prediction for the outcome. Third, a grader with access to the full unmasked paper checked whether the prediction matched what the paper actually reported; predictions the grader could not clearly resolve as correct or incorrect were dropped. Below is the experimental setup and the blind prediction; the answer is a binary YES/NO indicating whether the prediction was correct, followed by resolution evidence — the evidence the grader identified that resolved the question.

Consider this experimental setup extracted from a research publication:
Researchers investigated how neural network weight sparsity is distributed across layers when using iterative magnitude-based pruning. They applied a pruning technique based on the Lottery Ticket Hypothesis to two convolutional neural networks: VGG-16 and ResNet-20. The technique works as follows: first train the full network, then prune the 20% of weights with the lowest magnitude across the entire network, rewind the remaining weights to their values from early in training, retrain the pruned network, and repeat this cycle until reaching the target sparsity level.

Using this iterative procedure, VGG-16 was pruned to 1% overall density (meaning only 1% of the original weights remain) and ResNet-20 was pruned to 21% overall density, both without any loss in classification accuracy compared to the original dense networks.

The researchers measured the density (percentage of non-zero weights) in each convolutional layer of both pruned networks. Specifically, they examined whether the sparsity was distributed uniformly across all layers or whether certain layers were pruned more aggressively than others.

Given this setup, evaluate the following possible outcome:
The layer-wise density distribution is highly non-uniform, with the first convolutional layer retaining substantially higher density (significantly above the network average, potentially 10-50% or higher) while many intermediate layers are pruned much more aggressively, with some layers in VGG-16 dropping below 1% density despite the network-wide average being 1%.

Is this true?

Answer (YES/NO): YES